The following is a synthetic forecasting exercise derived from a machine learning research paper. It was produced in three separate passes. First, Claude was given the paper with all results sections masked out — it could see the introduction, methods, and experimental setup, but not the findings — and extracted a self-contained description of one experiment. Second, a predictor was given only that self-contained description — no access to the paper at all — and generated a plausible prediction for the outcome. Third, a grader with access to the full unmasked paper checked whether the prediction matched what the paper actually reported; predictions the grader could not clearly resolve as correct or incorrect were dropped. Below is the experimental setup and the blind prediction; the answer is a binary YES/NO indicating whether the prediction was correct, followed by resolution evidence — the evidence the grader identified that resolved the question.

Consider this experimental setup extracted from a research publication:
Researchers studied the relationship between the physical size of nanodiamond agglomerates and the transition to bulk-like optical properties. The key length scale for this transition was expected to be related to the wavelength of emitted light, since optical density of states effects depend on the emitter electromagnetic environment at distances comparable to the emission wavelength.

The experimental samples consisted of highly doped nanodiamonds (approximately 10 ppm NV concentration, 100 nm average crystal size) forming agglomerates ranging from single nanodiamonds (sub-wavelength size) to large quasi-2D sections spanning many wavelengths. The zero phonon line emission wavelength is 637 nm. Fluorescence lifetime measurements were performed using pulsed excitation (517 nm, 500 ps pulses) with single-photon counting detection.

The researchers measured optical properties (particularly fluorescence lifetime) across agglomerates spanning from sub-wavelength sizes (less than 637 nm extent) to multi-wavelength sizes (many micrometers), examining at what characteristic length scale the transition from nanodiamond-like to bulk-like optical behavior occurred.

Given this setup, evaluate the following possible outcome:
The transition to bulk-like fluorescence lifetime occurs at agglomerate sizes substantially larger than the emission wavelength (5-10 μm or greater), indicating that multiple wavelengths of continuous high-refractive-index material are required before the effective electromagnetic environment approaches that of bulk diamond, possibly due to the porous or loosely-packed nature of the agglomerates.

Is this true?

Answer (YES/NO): NO